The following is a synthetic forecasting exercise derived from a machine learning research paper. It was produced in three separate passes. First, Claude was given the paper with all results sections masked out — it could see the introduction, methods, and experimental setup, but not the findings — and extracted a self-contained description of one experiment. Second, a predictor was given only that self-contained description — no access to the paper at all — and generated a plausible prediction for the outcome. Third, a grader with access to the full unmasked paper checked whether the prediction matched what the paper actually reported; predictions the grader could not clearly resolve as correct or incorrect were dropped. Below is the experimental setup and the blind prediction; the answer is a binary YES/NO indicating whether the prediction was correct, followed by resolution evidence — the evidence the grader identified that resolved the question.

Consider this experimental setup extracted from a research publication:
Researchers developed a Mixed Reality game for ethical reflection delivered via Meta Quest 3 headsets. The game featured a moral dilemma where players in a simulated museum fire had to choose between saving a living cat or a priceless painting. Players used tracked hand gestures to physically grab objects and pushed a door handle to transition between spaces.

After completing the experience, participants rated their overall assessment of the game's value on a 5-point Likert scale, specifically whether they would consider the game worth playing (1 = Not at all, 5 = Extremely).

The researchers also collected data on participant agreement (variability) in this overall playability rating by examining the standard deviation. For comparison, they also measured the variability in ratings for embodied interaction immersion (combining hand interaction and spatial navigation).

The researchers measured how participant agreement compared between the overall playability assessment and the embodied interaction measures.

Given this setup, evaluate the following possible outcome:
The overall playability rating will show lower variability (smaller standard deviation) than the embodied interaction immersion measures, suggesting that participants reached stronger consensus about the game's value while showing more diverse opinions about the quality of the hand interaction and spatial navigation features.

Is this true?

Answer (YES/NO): NO